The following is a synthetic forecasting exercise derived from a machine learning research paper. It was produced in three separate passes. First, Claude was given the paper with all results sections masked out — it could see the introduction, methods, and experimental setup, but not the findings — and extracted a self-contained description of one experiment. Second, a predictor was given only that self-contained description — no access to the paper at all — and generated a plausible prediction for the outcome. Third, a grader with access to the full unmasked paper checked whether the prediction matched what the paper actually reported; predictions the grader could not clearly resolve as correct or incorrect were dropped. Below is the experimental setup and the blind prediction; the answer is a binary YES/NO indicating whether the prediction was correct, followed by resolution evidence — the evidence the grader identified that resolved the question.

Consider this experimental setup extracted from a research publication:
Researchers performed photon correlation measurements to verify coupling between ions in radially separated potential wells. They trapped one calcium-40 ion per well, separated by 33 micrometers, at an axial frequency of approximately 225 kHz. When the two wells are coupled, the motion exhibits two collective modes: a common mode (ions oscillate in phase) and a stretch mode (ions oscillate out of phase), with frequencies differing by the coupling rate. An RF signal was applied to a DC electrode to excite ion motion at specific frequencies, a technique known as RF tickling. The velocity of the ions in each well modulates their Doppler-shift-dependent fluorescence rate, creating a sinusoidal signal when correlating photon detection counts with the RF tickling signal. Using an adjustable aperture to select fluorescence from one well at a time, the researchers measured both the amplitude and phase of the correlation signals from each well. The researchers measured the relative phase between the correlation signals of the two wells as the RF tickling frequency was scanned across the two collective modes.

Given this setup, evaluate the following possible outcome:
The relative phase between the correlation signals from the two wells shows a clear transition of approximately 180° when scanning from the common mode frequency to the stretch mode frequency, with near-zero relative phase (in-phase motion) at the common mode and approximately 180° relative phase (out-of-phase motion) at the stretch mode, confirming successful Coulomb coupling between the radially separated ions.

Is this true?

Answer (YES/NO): YES